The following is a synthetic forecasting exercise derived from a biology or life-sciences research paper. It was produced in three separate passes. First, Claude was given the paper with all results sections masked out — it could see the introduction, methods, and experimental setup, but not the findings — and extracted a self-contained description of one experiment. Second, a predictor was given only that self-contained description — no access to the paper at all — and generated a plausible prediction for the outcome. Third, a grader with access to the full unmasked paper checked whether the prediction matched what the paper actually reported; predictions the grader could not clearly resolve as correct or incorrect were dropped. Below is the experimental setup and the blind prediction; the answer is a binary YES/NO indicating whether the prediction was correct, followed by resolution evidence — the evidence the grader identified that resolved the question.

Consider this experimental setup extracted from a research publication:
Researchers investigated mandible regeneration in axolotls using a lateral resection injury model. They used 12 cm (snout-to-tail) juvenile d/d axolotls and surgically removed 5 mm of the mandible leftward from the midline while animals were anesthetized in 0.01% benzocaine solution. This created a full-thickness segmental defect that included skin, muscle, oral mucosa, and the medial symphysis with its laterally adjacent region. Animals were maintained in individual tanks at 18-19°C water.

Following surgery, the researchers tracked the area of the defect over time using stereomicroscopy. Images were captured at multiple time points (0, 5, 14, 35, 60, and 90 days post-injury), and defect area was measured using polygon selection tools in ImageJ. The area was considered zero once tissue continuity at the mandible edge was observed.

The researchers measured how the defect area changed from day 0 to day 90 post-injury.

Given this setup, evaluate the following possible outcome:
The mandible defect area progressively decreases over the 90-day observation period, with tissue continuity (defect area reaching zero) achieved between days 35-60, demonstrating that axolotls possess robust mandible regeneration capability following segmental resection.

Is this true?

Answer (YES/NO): NO